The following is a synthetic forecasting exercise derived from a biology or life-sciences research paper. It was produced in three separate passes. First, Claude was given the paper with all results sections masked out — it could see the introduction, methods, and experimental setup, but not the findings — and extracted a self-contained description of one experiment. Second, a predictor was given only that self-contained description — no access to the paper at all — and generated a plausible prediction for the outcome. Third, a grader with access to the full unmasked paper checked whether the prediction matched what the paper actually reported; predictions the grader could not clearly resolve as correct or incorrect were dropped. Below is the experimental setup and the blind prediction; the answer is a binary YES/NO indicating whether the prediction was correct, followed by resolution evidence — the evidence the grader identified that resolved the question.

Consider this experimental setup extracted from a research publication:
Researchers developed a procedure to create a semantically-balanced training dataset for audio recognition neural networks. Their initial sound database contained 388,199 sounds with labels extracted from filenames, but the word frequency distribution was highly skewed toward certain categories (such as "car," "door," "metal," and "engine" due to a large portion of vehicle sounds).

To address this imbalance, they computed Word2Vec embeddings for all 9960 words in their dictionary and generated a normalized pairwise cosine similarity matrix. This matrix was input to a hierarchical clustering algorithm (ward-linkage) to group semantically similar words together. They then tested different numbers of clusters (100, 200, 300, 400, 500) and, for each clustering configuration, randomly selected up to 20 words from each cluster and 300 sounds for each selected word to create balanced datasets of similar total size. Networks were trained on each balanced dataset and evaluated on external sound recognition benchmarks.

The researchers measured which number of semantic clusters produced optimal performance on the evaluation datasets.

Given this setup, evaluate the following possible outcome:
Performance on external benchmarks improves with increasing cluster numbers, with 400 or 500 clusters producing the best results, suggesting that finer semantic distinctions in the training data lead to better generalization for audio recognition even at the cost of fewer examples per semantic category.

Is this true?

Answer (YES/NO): NO